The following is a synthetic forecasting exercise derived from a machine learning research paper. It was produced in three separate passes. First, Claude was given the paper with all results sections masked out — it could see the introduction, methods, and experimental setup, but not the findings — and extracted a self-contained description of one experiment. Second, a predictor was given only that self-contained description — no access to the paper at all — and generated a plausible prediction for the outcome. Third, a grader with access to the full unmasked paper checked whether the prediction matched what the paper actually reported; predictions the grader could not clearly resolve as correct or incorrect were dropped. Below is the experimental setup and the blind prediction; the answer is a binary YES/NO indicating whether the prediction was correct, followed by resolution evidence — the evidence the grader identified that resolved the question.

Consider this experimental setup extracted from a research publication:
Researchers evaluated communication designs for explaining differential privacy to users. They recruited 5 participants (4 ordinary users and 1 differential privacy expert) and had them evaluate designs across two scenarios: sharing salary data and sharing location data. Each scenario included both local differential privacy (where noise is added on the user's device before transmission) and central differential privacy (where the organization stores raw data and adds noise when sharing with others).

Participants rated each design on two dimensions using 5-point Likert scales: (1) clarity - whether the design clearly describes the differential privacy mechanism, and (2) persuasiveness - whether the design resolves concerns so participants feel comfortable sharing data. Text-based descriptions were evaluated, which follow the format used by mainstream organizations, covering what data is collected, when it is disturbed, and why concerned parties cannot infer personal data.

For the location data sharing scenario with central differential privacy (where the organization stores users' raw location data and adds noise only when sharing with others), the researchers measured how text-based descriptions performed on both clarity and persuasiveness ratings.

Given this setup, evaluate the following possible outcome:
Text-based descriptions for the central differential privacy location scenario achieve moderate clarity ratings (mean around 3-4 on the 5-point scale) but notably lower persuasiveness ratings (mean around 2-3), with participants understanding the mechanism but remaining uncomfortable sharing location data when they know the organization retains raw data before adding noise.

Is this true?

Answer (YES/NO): NO